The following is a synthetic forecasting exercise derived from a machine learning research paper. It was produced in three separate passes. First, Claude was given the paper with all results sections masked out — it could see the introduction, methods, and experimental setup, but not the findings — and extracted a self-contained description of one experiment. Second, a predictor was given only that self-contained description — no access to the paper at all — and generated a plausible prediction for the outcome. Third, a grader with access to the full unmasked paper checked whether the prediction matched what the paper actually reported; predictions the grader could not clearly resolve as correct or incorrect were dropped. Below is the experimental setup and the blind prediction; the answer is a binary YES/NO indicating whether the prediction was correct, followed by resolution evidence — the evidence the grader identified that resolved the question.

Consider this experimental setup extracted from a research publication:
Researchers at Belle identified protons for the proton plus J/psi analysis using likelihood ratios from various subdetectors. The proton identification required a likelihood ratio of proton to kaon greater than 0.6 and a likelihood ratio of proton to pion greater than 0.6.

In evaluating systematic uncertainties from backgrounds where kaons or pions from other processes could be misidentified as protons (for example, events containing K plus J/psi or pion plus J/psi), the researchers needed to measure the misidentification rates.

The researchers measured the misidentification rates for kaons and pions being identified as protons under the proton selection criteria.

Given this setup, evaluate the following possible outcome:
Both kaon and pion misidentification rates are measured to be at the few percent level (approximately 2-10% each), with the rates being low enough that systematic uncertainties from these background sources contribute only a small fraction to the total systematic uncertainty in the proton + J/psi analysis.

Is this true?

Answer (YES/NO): NO